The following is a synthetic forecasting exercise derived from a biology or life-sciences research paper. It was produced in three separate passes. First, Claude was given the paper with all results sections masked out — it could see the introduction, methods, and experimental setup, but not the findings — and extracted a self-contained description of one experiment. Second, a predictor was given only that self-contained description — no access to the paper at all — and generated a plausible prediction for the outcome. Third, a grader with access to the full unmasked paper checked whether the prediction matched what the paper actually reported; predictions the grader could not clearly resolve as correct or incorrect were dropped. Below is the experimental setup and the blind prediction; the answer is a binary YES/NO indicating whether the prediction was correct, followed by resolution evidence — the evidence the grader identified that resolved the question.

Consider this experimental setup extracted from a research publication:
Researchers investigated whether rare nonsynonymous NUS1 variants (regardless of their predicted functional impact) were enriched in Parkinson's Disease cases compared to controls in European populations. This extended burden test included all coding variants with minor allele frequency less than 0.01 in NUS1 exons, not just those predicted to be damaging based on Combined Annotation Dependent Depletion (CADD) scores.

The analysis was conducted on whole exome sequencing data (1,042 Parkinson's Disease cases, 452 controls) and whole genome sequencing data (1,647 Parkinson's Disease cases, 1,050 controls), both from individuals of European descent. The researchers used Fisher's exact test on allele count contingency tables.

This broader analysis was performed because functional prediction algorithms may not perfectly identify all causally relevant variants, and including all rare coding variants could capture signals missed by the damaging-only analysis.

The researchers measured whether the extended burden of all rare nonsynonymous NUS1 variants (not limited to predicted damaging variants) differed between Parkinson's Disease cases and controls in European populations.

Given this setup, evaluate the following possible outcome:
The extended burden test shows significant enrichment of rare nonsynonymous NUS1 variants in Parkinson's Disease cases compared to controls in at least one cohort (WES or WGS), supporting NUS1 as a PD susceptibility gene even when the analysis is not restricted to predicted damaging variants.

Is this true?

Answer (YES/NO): NO